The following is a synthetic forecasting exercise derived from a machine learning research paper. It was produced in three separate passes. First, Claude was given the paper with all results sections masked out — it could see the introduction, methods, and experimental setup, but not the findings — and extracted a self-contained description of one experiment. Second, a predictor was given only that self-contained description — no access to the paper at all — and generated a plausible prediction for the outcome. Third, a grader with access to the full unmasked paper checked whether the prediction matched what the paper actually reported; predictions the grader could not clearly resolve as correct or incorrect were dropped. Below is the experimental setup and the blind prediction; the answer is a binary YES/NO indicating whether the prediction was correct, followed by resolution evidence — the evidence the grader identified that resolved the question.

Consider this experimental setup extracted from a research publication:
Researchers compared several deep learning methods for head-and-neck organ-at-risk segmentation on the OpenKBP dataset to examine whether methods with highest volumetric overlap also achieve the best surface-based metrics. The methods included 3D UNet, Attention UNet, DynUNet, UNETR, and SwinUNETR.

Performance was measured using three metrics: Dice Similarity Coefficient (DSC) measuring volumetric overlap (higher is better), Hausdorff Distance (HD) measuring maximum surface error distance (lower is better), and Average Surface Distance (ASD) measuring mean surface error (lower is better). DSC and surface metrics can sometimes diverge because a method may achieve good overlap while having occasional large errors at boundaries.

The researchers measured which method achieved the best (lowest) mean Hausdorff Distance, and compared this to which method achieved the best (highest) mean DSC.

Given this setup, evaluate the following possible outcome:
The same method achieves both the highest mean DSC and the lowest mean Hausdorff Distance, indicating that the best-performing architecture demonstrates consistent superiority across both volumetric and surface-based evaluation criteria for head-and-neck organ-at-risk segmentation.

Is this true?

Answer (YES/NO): NO